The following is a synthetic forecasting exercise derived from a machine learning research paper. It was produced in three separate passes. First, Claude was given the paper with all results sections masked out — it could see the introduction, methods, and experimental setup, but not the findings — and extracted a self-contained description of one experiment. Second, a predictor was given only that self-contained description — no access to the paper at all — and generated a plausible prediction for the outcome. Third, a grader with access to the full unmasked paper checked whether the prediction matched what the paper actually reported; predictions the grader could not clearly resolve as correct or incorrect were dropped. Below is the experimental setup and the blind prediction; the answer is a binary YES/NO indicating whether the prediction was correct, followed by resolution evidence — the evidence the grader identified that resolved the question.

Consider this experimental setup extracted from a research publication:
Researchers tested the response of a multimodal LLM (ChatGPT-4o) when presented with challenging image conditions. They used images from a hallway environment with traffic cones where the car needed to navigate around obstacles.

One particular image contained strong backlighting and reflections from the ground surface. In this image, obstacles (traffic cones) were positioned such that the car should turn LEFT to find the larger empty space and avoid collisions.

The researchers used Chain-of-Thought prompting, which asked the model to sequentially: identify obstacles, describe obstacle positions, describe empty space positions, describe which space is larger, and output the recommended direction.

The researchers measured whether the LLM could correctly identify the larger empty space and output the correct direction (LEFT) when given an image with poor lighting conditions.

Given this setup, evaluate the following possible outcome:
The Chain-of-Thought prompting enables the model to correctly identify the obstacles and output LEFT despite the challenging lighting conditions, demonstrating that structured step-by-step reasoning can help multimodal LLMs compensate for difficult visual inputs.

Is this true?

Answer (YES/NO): NO